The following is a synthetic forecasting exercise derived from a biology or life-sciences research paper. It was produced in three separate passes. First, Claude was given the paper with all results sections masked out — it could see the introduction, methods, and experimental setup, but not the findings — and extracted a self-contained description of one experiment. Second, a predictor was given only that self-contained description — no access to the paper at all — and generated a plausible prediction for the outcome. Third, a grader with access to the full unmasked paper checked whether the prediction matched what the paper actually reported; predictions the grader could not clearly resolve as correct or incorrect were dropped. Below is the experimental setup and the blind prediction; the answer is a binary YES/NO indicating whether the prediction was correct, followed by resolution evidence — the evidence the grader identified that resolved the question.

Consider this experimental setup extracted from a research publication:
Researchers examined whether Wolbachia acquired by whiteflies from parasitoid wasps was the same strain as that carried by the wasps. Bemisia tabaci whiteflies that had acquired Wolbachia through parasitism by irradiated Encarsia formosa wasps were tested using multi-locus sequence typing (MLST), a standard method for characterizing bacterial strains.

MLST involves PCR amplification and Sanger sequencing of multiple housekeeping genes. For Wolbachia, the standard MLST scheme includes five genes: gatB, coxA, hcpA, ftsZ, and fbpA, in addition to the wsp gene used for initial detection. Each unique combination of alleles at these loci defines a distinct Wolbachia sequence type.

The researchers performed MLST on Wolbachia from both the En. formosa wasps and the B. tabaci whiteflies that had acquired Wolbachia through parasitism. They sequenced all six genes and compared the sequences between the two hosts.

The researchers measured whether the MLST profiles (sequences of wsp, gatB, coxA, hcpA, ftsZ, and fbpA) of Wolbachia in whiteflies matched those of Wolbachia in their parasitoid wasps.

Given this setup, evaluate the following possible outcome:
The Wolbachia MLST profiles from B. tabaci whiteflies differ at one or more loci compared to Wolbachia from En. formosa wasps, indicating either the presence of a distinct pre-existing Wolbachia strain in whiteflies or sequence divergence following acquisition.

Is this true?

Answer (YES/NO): NO